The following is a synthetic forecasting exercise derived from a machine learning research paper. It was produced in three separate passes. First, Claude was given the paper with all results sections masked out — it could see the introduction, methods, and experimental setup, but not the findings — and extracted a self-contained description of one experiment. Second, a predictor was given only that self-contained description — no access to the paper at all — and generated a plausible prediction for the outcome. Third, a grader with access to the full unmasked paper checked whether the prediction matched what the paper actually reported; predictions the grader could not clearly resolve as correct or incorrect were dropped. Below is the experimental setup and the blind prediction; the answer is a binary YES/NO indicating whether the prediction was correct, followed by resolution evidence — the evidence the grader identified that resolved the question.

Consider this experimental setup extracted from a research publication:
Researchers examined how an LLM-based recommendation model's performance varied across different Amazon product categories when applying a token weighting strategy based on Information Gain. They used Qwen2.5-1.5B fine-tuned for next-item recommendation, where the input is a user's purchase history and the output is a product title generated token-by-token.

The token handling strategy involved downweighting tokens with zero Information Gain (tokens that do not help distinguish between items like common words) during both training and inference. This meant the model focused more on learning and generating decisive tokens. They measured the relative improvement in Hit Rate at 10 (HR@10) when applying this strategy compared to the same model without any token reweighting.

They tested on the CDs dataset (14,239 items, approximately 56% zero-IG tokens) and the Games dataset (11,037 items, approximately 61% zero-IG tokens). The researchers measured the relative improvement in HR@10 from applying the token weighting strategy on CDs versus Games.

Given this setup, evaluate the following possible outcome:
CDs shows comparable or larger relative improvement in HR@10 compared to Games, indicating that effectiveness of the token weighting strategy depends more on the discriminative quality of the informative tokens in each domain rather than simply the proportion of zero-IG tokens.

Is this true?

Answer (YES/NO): NO